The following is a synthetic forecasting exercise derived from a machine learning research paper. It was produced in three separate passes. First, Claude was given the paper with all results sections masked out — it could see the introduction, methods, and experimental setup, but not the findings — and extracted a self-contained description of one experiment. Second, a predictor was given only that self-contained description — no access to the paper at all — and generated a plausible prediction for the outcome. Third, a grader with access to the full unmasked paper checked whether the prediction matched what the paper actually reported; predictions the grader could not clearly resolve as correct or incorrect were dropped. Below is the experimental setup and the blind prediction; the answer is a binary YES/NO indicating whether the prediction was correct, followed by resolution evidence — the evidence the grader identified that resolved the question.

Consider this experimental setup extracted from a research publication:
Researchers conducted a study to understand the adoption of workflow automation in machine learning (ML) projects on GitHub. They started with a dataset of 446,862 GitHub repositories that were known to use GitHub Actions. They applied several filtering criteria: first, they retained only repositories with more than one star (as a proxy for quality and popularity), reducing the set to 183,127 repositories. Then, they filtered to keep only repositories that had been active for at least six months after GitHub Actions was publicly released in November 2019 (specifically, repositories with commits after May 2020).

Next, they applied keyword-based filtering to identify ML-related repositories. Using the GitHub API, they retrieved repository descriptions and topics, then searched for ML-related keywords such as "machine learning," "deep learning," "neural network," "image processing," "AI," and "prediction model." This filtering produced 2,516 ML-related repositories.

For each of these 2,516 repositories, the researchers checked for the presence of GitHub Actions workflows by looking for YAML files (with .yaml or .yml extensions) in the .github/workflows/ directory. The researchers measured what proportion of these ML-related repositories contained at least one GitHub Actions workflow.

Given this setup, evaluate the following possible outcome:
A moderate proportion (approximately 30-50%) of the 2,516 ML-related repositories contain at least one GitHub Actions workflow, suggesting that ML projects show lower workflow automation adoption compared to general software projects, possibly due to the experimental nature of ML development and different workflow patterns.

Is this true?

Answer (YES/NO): NO